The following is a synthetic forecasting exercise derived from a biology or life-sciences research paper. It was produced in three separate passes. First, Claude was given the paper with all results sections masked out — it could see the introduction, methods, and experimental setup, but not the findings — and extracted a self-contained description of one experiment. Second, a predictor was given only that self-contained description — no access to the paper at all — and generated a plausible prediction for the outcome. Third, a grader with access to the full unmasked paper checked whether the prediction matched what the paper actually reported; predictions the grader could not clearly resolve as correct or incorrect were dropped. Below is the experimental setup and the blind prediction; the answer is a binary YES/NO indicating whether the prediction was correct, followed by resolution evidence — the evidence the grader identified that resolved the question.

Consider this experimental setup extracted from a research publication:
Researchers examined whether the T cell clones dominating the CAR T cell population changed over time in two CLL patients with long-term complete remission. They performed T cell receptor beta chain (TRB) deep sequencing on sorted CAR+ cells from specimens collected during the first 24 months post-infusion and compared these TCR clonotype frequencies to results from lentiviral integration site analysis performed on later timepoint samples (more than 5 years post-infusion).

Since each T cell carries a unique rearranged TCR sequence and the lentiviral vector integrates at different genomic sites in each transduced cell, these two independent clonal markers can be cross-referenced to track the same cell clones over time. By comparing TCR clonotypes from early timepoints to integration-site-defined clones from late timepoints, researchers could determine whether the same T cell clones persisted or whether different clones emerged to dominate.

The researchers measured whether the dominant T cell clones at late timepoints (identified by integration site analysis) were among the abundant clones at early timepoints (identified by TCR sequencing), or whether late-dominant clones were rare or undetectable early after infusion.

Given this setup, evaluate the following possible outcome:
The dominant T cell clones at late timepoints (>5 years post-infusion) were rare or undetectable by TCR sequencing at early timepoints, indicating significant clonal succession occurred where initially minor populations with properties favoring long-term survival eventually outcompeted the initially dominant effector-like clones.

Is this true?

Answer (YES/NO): YES